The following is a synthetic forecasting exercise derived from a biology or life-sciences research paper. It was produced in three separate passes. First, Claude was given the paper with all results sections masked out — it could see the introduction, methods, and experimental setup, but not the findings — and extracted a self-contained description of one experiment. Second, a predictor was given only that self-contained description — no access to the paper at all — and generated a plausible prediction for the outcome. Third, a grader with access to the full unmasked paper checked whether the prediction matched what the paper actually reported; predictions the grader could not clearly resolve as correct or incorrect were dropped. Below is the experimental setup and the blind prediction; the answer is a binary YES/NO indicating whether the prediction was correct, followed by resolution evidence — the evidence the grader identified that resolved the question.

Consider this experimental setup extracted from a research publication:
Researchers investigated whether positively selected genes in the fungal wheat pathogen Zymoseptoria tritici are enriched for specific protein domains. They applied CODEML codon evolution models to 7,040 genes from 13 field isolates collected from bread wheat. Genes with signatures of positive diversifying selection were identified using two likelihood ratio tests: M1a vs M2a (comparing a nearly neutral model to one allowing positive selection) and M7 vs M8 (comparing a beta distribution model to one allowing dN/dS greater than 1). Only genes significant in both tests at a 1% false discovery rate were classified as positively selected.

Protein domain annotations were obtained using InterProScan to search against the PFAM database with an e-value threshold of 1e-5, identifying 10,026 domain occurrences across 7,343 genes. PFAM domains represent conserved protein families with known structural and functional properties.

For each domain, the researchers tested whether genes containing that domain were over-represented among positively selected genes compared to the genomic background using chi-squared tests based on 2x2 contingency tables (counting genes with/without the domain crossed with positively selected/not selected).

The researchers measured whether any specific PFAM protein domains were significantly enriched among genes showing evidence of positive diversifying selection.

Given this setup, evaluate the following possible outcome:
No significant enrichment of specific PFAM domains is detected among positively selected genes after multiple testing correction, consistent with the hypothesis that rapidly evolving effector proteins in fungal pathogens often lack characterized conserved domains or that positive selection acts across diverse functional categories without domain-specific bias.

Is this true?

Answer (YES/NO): NO